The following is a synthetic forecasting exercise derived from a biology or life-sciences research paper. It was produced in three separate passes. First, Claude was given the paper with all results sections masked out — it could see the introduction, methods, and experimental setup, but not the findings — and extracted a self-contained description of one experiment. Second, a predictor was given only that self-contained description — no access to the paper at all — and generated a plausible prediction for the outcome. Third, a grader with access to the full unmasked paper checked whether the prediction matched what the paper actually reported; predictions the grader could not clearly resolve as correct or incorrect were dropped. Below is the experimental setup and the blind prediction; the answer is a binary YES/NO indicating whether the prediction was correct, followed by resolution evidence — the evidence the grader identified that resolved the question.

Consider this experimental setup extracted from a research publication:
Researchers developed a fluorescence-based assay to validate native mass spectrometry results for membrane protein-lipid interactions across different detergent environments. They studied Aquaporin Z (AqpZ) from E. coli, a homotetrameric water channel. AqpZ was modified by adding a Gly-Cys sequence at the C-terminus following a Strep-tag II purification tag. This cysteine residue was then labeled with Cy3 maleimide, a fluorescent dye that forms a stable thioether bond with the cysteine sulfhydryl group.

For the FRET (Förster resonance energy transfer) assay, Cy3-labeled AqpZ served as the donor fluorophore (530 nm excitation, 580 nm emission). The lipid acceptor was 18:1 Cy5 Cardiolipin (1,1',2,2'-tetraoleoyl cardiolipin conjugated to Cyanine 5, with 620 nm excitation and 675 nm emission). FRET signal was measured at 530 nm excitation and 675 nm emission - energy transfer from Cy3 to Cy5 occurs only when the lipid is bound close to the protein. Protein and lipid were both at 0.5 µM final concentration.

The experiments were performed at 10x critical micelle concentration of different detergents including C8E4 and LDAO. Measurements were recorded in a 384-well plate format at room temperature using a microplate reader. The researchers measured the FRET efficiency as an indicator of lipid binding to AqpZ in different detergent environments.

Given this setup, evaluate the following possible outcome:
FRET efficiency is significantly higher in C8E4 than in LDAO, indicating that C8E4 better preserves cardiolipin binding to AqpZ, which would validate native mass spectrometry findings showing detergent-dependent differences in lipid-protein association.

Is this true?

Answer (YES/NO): NO